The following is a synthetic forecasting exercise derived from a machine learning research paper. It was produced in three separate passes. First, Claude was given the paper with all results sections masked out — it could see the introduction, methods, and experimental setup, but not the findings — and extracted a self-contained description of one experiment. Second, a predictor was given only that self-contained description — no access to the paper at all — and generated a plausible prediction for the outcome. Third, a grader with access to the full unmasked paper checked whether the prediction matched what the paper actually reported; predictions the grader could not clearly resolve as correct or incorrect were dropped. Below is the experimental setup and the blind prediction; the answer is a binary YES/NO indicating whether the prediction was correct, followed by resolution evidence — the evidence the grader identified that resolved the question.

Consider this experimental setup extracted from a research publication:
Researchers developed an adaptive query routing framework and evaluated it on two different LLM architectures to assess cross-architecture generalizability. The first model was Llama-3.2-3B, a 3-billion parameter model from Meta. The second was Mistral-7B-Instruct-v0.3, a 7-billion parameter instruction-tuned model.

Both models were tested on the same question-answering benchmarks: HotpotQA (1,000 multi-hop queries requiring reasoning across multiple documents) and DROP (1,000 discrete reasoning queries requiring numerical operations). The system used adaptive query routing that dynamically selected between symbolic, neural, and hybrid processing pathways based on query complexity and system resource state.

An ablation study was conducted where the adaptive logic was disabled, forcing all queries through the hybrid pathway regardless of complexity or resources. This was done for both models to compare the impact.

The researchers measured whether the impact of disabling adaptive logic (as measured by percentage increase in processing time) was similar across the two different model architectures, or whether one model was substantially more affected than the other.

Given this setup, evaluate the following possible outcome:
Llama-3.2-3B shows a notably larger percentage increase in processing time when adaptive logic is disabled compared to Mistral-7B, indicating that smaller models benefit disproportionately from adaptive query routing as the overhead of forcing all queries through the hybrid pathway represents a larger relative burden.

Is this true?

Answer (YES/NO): NO